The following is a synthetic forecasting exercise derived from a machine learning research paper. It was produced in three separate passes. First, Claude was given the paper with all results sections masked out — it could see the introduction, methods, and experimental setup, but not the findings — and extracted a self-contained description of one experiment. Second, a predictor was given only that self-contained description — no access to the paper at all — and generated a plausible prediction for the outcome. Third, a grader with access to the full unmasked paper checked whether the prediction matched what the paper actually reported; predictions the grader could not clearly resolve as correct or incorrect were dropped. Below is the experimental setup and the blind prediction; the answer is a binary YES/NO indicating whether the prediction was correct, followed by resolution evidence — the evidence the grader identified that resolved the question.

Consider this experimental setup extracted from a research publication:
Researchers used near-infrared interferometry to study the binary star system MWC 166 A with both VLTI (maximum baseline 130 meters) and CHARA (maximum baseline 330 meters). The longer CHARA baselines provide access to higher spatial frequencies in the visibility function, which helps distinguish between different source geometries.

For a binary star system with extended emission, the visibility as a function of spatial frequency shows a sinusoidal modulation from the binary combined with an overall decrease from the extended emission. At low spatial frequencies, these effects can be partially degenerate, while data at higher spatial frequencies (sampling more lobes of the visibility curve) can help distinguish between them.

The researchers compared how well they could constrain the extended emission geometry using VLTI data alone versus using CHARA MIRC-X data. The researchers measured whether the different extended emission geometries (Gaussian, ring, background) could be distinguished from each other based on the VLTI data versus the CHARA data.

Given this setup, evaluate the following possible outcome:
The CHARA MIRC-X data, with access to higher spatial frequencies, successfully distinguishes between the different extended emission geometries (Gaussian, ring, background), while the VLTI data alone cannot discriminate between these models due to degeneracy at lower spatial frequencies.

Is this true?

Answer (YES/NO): NO